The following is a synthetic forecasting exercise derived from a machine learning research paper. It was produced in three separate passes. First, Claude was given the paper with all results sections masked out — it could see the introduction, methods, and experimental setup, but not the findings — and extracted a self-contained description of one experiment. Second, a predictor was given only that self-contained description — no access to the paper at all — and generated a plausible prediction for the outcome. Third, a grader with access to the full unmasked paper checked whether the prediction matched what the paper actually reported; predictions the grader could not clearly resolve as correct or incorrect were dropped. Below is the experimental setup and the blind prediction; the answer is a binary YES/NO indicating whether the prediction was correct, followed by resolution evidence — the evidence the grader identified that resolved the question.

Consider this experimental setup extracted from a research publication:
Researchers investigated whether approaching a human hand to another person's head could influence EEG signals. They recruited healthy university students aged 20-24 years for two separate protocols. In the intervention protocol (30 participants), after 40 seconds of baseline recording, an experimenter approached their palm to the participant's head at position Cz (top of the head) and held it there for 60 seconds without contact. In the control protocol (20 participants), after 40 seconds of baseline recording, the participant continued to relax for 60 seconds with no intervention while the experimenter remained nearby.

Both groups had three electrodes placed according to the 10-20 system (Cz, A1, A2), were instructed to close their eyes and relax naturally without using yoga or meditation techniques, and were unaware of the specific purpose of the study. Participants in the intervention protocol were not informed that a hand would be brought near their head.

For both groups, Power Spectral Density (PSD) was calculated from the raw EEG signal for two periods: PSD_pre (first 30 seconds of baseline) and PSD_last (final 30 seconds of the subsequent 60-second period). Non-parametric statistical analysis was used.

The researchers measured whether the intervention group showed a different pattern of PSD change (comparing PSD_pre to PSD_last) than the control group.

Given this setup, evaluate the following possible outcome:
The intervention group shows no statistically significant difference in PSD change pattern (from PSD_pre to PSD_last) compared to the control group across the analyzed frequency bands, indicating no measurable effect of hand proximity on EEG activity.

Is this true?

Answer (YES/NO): NO